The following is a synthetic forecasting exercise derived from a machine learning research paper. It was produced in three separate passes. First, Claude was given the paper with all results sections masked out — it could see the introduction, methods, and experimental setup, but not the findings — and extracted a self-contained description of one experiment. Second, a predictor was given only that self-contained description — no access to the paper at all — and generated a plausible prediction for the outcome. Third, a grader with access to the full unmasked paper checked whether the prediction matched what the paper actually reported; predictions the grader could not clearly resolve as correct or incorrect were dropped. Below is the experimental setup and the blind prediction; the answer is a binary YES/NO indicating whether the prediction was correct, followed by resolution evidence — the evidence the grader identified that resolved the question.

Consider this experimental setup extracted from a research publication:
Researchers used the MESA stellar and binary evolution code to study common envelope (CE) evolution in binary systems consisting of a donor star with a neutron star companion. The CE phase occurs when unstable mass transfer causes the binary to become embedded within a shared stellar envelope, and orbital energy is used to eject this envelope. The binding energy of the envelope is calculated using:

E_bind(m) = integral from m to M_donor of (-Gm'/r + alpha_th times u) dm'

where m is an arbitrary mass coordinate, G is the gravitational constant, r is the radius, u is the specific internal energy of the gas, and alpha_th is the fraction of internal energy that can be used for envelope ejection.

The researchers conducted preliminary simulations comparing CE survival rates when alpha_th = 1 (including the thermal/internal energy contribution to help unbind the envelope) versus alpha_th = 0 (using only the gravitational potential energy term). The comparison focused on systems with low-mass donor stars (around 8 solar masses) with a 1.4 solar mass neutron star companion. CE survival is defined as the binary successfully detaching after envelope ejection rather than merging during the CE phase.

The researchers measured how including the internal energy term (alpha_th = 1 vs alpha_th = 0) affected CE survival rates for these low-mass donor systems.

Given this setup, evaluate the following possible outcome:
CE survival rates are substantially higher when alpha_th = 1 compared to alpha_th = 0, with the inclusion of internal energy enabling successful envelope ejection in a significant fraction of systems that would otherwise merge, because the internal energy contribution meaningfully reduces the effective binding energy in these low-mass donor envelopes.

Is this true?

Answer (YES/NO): YES